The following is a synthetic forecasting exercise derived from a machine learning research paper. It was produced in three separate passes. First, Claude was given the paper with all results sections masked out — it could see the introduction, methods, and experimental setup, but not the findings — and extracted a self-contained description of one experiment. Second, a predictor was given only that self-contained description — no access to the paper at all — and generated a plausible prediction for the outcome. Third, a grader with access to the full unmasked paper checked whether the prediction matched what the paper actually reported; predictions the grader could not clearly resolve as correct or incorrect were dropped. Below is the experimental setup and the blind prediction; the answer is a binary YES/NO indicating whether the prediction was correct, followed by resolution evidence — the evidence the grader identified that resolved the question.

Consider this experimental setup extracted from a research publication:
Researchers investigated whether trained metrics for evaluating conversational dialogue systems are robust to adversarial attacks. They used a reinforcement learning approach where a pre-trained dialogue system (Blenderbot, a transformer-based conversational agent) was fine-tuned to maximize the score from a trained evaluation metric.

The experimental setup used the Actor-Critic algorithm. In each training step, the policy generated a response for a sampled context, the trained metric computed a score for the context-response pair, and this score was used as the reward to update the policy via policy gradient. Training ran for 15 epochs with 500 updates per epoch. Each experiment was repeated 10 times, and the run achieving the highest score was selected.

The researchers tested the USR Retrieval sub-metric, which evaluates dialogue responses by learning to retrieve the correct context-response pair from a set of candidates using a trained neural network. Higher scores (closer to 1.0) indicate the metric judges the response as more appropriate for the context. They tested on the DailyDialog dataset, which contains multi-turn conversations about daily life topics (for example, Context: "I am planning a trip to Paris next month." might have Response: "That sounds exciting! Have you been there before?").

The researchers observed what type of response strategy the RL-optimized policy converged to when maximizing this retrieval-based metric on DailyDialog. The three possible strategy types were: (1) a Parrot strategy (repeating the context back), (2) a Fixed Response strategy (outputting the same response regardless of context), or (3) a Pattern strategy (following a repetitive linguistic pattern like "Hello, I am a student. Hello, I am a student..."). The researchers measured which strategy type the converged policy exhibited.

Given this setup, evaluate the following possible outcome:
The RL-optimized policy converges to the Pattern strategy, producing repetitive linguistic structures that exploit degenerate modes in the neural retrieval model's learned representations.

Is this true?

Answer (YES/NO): NO